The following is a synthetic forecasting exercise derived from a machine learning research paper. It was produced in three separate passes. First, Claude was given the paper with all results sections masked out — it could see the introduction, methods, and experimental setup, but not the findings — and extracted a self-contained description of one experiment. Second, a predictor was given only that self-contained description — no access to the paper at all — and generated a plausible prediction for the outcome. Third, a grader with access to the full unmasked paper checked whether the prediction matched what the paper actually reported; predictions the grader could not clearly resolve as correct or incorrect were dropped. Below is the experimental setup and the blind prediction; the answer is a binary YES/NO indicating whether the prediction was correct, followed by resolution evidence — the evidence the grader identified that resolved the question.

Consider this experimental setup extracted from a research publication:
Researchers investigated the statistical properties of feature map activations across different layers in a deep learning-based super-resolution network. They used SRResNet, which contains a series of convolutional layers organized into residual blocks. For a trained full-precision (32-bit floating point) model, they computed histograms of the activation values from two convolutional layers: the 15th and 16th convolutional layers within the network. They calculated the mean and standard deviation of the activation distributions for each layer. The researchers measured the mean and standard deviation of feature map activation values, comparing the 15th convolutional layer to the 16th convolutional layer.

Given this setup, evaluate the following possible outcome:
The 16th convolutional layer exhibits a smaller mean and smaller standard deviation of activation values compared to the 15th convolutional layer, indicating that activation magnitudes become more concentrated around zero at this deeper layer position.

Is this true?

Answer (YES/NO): NO